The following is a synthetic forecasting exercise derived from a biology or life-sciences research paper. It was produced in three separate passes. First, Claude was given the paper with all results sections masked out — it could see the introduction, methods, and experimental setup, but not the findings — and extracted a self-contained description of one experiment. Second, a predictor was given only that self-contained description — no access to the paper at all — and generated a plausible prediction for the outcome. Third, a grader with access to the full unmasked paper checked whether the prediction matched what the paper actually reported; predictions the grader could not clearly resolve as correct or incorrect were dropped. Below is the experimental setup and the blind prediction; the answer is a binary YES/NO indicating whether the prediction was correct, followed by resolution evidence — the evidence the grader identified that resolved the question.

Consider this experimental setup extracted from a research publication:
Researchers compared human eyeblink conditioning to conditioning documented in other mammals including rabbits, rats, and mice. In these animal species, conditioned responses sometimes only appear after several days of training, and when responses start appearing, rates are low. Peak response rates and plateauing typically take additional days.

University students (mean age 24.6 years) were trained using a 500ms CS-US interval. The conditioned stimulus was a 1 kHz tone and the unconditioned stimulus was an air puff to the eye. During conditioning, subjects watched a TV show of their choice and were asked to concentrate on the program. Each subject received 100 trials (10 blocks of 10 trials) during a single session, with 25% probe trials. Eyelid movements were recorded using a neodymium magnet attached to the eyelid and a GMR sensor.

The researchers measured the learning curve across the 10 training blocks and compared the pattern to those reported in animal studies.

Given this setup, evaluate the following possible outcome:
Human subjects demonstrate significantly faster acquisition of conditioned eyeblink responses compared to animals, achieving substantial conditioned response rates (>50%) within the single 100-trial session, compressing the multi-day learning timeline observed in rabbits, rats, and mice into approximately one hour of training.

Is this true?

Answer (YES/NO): YES